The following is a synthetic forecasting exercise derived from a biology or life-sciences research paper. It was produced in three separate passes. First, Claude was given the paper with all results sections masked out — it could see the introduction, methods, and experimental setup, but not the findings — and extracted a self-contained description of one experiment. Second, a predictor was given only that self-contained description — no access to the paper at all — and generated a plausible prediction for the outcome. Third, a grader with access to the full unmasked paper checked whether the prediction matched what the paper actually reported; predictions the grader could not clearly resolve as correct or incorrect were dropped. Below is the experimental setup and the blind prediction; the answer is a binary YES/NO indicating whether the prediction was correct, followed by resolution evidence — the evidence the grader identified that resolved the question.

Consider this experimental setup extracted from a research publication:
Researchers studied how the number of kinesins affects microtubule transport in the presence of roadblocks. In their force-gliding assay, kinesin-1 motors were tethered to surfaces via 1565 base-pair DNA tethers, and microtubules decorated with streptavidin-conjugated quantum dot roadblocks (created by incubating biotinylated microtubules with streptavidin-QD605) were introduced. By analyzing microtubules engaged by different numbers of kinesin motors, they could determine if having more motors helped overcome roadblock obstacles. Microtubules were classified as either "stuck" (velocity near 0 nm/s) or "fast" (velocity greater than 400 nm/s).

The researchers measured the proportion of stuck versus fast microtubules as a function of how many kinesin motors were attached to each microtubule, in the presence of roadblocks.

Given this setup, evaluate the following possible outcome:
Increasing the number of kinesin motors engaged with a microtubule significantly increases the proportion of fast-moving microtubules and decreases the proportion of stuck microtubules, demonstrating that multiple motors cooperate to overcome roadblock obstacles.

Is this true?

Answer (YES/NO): YES